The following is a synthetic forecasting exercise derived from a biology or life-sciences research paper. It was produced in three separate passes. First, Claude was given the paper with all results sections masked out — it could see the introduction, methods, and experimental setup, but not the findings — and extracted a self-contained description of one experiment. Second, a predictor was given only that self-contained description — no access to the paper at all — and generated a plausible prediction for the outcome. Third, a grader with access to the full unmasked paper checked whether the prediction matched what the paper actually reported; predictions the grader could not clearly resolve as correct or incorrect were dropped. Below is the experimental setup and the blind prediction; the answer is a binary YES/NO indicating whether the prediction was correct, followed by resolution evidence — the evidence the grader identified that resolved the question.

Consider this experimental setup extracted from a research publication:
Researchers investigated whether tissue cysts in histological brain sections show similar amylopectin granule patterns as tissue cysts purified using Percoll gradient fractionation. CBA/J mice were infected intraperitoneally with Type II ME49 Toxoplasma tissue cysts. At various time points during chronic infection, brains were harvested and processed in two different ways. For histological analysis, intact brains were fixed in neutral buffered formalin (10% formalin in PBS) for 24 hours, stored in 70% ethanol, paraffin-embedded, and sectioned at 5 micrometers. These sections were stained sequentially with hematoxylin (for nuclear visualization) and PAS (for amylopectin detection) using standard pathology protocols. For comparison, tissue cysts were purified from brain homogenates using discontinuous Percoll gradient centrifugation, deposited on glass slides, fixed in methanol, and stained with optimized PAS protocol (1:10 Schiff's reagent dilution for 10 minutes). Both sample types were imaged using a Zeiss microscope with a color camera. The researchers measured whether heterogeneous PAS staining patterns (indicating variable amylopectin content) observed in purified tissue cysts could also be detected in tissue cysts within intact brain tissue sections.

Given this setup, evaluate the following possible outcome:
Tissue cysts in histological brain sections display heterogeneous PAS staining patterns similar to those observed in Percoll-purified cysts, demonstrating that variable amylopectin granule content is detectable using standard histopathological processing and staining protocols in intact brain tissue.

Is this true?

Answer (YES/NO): YES